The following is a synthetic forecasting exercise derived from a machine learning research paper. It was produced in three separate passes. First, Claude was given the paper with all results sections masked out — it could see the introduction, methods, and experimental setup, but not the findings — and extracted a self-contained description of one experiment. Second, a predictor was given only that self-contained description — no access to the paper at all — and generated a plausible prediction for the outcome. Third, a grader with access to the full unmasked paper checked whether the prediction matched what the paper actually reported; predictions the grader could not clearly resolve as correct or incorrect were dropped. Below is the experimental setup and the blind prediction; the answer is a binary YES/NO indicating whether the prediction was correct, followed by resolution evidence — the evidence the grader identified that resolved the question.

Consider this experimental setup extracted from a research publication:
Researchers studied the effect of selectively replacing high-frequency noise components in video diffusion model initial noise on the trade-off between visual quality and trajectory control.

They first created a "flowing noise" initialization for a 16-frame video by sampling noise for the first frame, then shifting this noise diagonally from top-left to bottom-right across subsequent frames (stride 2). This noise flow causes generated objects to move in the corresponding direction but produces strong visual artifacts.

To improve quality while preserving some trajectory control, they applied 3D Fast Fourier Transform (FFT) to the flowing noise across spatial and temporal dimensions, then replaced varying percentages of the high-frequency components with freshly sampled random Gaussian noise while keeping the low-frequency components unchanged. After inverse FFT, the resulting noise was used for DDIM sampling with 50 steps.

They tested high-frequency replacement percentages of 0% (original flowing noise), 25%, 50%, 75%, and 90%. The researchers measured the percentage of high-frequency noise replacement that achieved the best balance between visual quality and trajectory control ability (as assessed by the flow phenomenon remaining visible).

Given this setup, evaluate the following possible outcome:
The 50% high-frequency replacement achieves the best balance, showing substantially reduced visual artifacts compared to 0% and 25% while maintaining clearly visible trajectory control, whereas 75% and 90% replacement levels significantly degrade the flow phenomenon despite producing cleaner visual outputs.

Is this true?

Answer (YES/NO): NO